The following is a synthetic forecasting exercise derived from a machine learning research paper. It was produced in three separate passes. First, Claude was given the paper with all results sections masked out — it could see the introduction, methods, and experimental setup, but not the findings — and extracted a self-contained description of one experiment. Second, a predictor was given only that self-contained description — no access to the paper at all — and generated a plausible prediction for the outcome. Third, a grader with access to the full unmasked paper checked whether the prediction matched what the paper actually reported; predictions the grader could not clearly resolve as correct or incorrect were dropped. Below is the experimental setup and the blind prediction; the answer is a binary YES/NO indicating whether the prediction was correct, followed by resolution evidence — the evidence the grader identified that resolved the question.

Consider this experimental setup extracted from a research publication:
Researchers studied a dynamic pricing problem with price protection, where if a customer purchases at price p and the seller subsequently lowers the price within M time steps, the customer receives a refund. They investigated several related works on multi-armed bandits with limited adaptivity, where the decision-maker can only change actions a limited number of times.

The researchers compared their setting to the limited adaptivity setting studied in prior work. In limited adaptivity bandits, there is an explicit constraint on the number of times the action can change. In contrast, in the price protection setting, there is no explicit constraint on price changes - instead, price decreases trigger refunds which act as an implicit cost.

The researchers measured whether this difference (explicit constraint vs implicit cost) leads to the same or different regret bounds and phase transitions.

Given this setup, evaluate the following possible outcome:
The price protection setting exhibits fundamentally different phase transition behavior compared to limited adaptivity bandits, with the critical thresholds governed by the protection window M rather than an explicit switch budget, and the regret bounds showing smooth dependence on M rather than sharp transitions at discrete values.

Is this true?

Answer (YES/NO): NO